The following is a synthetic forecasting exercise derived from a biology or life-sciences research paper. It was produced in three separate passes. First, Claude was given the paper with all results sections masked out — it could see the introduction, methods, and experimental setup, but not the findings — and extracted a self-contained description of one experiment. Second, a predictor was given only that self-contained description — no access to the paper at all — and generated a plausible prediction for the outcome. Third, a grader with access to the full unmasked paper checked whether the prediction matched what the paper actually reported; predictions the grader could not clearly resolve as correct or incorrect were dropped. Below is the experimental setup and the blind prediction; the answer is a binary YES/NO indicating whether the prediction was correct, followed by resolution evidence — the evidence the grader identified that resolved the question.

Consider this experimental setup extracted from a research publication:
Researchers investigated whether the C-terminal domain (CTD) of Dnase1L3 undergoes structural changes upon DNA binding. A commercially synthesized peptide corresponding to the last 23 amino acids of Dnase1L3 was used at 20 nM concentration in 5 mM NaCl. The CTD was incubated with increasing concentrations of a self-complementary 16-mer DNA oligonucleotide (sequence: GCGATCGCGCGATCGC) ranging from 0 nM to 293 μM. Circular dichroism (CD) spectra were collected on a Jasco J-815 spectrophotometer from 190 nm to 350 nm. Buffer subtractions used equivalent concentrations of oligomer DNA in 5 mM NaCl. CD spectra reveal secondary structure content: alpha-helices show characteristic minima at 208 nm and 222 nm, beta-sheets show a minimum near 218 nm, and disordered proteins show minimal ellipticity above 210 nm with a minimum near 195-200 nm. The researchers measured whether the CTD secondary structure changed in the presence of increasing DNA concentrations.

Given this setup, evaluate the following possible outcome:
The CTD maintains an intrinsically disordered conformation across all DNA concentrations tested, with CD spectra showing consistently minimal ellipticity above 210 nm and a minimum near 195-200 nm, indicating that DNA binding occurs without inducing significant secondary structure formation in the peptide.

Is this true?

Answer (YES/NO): YES